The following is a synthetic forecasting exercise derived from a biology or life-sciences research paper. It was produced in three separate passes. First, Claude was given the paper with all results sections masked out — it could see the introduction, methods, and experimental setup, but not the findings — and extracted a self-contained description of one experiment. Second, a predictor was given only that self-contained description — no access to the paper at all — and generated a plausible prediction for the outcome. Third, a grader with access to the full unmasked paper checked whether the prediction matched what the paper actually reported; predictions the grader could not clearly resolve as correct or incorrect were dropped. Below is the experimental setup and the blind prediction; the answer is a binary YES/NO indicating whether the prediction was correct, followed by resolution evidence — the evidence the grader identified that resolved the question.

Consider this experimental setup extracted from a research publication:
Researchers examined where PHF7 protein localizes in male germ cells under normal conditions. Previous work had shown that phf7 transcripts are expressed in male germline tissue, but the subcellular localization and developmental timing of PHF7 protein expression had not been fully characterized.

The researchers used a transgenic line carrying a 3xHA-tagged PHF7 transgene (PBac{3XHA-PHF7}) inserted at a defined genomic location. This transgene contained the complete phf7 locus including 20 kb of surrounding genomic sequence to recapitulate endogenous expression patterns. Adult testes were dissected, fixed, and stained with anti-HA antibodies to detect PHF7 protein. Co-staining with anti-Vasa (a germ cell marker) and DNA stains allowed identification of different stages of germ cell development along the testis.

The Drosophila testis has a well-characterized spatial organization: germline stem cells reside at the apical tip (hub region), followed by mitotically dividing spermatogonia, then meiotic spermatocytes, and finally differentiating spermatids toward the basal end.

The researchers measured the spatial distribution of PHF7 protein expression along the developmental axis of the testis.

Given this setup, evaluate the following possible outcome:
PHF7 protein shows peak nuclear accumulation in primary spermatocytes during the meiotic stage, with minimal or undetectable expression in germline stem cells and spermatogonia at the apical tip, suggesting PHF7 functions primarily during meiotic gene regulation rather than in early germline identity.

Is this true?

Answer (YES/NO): NO